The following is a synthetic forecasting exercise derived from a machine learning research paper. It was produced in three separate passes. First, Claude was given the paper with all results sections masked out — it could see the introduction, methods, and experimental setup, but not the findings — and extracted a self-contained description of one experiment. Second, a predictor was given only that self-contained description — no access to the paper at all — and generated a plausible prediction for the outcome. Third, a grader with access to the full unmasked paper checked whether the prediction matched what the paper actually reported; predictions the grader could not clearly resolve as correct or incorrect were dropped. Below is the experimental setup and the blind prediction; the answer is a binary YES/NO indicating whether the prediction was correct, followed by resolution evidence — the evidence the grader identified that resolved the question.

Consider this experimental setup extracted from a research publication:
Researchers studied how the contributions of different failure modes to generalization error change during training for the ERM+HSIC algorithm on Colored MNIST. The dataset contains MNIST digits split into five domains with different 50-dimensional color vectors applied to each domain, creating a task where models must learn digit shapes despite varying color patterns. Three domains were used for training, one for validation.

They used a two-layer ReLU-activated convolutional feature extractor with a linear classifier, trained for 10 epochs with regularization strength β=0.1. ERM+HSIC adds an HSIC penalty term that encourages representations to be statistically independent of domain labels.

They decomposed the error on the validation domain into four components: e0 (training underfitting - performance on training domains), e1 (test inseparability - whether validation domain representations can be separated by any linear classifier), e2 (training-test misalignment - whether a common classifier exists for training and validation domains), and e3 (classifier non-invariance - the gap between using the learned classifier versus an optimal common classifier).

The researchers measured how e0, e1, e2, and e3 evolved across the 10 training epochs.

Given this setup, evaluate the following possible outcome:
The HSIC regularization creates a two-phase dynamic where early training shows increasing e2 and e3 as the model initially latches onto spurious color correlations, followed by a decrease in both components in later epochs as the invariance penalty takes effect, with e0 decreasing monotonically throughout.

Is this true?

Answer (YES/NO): NO